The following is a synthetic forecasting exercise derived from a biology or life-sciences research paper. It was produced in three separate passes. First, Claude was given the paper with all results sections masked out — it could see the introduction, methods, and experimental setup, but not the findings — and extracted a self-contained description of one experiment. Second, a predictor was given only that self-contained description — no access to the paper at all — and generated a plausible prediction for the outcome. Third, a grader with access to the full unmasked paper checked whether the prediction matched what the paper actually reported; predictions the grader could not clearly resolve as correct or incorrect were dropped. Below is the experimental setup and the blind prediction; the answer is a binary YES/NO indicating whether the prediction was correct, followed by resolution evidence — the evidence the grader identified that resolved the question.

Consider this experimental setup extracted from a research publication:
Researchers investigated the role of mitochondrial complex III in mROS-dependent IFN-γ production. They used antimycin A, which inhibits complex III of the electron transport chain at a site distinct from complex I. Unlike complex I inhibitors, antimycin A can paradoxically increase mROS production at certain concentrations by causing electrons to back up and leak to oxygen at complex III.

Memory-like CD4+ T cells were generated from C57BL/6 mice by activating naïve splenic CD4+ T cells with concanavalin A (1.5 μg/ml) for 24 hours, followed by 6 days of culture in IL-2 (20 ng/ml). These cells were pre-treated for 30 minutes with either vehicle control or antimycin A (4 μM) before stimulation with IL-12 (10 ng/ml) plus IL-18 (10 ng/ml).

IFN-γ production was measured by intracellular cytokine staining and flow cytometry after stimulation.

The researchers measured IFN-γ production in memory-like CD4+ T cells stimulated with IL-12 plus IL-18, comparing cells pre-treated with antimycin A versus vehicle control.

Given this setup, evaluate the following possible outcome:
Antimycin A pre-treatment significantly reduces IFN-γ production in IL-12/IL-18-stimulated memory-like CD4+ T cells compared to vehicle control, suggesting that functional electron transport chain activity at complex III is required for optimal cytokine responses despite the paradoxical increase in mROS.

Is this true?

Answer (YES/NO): NO